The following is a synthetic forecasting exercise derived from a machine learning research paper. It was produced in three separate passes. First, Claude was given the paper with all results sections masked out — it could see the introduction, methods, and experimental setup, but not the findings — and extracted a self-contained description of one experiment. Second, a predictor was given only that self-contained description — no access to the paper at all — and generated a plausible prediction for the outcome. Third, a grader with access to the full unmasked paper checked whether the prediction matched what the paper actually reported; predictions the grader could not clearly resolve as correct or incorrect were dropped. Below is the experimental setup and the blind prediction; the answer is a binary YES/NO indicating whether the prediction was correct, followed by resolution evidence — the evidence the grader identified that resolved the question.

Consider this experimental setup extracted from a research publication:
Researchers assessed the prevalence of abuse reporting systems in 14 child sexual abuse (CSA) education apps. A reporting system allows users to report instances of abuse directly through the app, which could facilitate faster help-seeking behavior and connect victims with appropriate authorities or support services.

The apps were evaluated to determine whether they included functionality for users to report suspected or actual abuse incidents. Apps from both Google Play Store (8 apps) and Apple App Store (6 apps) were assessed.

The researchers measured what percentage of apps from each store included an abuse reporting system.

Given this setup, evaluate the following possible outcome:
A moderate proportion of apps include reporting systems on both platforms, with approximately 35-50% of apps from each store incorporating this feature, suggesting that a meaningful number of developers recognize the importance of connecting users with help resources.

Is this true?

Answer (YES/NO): NO